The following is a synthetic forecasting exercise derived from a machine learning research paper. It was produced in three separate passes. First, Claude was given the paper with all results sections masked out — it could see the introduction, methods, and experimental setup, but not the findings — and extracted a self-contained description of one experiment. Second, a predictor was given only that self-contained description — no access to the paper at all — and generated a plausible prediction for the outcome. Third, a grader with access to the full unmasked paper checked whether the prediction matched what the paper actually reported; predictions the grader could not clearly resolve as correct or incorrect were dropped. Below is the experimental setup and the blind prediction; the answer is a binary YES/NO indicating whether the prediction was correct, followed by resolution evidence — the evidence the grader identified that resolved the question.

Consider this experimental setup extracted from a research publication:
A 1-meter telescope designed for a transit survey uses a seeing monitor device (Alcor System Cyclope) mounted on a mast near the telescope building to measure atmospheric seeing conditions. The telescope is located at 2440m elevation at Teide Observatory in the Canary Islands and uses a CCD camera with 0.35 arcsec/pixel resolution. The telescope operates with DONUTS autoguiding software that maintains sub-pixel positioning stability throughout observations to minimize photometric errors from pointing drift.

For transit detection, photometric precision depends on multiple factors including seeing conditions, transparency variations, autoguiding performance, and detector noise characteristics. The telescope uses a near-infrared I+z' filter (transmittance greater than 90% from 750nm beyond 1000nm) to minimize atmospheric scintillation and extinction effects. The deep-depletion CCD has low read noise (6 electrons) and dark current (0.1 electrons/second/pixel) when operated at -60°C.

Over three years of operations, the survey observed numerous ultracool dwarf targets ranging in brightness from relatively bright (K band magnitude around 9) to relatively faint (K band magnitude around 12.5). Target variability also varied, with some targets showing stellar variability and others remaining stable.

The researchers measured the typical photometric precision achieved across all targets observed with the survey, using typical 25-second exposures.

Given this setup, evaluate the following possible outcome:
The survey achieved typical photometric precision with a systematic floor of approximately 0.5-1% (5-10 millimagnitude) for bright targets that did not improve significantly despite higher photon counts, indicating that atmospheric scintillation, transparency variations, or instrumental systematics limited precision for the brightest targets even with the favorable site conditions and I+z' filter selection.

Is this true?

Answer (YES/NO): NO